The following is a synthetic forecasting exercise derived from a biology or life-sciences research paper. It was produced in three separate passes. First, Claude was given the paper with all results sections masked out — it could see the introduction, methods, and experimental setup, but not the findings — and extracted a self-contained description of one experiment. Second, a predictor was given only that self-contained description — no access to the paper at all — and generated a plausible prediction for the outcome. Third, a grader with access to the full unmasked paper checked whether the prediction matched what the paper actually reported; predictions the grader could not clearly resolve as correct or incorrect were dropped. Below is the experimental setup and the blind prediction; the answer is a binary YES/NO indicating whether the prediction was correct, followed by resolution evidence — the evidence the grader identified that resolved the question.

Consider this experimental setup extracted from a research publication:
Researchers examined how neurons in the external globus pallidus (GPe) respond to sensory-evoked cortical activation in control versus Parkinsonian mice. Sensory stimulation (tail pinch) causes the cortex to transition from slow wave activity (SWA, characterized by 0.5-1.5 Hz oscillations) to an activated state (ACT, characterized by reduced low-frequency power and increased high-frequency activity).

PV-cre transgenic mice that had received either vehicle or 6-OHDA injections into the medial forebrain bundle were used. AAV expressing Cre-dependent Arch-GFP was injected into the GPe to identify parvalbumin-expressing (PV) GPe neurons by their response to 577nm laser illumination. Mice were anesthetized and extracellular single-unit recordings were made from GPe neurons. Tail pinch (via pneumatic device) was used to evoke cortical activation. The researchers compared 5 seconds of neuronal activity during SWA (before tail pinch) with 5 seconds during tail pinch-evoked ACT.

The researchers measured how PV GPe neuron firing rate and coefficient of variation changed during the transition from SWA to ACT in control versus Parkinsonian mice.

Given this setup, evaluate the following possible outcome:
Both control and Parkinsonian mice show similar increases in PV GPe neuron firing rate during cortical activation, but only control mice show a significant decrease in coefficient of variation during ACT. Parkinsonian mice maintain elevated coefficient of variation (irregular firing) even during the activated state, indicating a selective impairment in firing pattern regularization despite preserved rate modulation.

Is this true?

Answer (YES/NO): NO